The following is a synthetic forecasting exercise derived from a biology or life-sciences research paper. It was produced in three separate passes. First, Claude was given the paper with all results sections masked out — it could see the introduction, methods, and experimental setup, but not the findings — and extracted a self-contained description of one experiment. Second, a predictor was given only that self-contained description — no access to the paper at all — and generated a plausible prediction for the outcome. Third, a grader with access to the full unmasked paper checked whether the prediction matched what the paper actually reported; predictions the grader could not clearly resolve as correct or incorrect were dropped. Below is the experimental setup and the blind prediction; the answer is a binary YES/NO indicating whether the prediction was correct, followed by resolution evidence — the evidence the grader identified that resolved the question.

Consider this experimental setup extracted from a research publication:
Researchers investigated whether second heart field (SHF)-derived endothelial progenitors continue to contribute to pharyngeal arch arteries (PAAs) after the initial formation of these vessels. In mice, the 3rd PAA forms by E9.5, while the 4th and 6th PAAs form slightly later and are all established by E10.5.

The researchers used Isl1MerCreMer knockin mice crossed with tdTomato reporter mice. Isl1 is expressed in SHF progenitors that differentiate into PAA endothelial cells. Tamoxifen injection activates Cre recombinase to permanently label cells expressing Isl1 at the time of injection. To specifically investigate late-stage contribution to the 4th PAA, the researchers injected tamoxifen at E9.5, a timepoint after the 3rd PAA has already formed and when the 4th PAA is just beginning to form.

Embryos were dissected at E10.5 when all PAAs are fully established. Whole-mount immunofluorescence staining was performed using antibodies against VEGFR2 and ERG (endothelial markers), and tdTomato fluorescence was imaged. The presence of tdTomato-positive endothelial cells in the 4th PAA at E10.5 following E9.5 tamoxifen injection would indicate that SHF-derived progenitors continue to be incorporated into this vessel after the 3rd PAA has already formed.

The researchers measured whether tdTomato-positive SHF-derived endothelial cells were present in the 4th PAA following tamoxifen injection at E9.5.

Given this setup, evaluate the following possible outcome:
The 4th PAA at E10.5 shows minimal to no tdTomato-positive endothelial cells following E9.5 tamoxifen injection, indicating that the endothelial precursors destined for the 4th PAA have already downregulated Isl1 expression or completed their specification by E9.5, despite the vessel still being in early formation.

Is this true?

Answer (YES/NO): NO